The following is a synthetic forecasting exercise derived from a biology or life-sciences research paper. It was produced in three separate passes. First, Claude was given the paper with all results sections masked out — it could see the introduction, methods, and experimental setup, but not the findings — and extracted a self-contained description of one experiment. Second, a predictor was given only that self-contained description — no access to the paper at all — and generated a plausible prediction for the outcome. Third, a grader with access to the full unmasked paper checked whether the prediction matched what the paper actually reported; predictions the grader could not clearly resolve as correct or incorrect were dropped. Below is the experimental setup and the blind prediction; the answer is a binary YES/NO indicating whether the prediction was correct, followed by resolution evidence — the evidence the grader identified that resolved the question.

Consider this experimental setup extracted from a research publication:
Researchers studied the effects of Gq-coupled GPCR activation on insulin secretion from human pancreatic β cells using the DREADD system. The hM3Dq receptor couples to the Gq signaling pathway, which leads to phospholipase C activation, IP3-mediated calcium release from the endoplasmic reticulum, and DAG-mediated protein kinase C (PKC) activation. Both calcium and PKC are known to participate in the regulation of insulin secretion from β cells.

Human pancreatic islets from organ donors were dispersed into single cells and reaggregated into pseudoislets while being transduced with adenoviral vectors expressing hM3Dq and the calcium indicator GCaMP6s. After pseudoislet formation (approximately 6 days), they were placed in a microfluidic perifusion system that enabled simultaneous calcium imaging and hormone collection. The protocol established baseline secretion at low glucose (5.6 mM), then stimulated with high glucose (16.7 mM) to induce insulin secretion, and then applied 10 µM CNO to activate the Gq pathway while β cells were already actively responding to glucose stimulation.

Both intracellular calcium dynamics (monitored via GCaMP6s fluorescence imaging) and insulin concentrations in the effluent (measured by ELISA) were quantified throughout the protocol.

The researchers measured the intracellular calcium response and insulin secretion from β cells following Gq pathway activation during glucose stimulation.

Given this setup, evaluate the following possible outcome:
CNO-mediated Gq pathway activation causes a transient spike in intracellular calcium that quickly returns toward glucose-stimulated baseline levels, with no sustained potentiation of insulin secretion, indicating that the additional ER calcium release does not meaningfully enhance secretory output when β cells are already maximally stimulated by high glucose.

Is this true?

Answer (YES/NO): NO